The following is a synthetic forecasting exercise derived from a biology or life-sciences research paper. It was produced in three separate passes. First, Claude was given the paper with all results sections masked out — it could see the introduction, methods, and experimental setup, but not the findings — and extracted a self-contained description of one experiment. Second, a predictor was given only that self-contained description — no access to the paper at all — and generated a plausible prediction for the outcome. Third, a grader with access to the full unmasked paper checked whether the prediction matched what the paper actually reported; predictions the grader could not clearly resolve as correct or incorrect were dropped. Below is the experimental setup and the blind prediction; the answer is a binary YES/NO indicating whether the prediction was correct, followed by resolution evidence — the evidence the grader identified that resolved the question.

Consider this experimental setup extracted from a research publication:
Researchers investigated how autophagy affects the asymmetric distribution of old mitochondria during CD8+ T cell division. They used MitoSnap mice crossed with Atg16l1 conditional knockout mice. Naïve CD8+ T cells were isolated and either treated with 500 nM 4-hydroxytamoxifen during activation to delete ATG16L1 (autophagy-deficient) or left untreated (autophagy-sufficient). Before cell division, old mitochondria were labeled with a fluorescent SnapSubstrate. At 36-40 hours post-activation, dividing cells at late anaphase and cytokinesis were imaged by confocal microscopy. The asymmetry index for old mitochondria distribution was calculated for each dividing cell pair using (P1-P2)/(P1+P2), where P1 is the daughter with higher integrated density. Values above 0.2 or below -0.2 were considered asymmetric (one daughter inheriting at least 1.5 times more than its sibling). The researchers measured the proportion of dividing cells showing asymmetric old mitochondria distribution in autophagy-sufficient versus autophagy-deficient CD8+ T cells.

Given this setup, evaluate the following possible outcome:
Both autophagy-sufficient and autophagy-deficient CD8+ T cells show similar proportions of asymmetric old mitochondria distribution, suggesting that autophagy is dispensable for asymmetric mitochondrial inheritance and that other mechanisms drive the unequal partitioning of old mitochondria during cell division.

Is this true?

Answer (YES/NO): NO